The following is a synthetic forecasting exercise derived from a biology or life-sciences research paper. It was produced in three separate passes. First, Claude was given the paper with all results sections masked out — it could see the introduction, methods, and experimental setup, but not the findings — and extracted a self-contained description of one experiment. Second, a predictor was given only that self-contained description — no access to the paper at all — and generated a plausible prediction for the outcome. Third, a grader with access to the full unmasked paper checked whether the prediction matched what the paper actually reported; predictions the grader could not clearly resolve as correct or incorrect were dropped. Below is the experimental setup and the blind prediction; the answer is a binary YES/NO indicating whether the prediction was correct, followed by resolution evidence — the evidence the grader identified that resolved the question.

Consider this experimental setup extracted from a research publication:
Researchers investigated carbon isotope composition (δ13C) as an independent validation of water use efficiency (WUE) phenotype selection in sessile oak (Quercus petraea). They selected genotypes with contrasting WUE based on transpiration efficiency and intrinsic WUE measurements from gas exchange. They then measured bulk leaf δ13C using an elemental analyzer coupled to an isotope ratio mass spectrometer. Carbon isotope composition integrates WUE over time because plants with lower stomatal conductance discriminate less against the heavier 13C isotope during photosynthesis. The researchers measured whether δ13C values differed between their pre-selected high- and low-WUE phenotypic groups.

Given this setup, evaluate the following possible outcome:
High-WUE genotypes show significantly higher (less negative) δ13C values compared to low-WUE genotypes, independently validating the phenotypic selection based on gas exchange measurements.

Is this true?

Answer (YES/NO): YES